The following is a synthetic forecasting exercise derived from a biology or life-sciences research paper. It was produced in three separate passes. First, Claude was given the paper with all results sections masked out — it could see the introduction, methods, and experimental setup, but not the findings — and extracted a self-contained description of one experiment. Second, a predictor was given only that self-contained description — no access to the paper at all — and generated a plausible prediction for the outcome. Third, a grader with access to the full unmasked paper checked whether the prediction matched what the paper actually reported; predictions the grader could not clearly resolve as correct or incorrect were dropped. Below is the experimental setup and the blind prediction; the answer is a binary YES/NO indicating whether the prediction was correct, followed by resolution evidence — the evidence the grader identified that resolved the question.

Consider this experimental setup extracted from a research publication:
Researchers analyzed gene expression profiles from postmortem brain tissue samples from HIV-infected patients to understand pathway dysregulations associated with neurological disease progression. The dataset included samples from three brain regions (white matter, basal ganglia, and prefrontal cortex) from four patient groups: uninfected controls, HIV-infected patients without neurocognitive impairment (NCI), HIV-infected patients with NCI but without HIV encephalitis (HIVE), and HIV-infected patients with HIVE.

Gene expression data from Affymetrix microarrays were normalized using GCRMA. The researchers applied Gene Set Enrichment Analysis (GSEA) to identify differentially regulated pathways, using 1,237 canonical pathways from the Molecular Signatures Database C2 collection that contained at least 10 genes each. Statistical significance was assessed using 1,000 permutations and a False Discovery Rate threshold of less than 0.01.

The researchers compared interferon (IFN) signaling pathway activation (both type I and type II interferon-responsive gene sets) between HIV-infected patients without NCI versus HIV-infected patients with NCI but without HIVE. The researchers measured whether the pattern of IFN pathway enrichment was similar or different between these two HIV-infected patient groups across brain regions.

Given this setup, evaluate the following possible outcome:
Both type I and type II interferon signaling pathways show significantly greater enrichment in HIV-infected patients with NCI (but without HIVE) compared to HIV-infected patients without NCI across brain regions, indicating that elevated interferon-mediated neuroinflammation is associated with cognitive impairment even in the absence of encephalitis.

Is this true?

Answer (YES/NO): NO